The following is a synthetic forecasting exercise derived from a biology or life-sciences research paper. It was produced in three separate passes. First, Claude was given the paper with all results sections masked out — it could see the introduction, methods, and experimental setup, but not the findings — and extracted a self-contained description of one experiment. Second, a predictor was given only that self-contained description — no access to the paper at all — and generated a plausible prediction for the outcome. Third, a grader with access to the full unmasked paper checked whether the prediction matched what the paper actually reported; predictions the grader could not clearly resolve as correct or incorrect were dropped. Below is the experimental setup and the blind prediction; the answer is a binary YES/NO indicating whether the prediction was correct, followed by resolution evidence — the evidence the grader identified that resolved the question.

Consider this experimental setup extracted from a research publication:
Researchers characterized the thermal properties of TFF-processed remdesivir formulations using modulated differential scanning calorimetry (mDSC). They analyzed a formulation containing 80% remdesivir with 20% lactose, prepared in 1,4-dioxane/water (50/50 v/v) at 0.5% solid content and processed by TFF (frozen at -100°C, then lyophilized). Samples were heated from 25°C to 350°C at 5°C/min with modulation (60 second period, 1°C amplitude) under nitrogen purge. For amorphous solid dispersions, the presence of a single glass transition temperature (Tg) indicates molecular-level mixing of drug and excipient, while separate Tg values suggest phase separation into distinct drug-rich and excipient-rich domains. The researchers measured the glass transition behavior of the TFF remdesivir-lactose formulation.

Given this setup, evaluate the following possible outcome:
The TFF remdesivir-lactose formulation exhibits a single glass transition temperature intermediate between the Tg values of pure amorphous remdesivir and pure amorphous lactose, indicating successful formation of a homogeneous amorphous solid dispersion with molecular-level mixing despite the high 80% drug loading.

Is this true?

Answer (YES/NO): NO